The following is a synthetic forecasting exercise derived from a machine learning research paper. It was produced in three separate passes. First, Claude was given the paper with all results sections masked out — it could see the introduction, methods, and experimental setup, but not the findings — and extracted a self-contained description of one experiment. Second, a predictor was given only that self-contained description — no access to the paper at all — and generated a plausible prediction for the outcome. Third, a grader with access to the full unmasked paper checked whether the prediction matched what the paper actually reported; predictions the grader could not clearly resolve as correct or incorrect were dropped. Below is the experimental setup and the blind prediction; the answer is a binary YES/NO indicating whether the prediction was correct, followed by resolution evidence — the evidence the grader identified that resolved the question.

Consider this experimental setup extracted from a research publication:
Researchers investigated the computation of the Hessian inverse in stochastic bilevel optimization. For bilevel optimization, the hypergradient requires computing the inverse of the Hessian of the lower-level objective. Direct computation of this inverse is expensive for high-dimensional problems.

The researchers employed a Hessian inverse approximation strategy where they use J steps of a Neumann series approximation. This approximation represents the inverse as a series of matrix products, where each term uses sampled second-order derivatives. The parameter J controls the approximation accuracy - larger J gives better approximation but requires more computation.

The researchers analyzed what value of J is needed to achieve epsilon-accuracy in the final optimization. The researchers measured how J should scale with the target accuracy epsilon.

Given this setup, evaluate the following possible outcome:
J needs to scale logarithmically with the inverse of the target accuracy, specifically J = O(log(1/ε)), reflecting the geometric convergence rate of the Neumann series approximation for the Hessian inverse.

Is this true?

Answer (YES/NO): YES